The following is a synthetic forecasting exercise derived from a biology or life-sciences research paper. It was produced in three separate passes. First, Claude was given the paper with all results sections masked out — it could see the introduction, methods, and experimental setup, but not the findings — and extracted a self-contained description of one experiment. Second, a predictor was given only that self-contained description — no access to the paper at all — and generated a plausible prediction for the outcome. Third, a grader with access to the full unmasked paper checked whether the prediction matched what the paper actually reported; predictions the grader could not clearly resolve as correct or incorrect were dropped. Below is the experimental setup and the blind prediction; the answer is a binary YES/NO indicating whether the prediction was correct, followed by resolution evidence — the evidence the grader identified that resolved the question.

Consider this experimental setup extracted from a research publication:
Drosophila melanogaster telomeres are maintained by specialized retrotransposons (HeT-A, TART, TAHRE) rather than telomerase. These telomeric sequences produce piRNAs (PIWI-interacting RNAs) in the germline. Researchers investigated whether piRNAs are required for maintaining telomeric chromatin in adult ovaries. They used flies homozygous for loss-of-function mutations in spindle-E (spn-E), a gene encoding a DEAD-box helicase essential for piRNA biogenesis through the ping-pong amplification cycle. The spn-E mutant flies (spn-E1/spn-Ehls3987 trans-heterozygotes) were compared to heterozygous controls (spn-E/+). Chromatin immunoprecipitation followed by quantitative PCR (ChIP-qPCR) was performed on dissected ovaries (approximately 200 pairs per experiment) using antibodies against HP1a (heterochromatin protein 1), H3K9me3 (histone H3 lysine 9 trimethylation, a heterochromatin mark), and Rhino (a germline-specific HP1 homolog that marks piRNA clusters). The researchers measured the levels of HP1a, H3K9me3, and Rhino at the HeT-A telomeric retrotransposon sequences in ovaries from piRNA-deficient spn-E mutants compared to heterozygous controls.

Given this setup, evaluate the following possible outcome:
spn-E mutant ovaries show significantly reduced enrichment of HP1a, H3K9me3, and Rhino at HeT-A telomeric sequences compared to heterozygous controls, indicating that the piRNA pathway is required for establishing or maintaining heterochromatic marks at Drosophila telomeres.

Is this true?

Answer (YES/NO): YES